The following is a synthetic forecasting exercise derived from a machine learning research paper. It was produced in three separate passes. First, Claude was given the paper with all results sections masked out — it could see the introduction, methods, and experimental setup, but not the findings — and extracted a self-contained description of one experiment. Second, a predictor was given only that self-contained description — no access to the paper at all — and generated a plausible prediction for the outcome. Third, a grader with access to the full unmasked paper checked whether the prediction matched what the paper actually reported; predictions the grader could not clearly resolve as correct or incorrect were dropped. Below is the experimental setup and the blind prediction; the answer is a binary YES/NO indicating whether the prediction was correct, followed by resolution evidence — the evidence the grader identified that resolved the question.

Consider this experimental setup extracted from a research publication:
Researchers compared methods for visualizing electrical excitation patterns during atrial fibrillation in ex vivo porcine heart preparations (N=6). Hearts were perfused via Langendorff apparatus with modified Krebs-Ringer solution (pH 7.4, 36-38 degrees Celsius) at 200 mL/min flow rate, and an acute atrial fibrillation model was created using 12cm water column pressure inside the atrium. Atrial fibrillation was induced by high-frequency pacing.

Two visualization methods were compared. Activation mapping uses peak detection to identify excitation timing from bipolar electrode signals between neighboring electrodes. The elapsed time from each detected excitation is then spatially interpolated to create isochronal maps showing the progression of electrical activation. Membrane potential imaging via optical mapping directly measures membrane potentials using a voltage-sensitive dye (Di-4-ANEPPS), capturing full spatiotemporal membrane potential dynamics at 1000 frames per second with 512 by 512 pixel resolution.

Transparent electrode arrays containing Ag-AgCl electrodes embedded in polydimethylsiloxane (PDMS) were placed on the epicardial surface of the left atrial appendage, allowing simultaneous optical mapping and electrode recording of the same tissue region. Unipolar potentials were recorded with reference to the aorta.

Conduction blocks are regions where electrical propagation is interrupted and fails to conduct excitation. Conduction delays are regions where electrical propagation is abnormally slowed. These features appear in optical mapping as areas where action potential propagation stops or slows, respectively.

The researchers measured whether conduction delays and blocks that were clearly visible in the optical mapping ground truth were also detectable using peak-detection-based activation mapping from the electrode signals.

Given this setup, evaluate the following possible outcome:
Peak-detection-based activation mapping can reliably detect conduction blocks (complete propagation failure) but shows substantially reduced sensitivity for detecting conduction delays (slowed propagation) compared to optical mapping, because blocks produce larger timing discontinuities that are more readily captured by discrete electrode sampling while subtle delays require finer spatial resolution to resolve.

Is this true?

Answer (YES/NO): NO